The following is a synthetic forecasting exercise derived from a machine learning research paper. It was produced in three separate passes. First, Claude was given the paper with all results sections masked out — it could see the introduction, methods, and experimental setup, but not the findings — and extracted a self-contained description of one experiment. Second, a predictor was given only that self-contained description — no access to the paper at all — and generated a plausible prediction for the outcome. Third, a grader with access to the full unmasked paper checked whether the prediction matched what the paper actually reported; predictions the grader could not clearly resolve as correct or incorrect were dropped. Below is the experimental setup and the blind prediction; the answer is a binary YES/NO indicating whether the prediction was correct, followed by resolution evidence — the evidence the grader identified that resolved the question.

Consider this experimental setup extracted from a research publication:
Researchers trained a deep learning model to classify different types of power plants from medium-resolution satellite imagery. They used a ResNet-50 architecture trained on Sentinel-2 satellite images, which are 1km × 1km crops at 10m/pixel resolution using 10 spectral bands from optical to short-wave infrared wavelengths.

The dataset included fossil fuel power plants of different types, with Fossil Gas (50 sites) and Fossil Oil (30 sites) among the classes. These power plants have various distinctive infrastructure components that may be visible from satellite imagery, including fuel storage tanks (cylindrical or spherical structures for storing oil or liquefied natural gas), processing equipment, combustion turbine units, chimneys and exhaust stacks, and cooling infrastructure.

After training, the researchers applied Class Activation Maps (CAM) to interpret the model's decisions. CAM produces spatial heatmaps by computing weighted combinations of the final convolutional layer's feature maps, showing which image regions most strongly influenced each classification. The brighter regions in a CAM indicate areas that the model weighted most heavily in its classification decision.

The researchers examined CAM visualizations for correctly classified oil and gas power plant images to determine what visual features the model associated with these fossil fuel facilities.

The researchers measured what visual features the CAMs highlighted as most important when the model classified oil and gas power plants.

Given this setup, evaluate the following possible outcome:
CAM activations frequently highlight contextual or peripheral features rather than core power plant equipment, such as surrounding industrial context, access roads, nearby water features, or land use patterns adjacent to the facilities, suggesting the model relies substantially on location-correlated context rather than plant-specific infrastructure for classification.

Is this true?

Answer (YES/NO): NO